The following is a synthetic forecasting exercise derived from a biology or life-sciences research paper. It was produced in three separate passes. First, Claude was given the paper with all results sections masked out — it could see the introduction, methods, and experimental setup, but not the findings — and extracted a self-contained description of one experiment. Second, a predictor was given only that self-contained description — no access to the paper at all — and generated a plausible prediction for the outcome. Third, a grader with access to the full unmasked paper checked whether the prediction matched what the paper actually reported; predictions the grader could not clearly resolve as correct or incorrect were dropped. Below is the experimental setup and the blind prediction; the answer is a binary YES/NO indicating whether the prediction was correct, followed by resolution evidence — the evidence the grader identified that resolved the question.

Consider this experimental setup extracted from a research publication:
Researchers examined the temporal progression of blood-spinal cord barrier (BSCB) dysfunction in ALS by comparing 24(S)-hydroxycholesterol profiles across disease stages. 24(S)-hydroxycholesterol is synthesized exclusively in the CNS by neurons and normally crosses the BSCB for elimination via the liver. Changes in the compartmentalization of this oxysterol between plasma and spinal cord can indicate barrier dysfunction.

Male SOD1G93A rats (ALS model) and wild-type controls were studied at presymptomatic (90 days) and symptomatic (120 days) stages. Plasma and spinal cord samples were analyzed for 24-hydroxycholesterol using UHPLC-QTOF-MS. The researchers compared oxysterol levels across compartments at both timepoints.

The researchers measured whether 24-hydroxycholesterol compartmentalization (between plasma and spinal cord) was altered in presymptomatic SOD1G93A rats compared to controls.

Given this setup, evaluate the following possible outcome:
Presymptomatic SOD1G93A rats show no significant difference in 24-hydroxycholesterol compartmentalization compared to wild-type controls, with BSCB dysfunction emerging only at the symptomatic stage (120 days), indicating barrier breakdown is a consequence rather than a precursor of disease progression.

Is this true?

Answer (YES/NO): YES